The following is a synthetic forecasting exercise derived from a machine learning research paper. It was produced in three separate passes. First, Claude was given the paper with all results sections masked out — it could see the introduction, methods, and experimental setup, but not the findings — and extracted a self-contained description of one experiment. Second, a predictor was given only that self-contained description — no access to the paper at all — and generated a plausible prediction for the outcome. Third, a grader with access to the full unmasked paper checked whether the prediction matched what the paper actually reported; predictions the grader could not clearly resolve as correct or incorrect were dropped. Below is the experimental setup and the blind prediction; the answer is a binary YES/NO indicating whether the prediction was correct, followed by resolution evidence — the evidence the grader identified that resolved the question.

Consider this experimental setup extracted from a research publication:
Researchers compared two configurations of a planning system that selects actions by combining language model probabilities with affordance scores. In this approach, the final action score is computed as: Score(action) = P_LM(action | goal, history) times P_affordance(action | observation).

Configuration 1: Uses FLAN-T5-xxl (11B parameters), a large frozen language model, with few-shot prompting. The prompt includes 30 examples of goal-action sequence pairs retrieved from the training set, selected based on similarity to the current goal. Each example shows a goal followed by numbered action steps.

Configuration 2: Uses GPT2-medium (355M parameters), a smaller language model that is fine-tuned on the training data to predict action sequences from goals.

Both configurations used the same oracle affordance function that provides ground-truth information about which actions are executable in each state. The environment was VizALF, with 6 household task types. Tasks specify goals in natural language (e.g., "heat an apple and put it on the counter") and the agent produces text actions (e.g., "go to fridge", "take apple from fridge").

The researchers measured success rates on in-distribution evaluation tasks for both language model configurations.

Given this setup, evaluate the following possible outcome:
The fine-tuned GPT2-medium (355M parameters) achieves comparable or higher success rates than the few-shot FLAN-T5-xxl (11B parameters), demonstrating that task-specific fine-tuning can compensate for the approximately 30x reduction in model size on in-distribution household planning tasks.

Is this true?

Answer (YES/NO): YES